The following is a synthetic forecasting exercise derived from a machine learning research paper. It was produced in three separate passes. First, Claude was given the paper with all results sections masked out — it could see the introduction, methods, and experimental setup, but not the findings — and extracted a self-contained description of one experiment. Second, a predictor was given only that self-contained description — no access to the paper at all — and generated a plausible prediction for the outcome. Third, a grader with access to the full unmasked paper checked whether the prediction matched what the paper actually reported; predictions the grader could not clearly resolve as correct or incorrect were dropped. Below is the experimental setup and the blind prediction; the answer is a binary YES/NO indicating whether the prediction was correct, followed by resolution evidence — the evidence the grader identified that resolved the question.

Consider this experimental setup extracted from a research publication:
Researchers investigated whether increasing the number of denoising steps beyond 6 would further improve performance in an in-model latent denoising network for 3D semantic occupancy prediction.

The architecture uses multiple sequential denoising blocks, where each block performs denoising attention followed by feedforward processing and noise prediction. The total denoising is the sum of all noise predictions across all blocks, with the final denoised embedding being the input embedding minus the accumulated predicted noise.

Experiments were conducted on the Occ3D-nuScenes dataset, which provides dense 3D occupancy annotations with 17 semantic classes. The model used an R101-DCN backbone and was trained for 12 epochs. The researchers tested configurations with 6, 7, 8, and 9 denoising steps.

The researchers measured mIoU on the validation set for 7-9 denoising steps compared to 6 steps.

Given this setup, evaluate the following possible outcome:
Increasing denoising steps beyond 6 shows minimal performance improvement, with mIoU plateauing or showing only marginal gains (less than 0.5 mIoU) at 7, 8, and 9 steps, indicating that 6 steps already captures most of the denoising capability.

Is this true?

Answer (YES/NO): NO